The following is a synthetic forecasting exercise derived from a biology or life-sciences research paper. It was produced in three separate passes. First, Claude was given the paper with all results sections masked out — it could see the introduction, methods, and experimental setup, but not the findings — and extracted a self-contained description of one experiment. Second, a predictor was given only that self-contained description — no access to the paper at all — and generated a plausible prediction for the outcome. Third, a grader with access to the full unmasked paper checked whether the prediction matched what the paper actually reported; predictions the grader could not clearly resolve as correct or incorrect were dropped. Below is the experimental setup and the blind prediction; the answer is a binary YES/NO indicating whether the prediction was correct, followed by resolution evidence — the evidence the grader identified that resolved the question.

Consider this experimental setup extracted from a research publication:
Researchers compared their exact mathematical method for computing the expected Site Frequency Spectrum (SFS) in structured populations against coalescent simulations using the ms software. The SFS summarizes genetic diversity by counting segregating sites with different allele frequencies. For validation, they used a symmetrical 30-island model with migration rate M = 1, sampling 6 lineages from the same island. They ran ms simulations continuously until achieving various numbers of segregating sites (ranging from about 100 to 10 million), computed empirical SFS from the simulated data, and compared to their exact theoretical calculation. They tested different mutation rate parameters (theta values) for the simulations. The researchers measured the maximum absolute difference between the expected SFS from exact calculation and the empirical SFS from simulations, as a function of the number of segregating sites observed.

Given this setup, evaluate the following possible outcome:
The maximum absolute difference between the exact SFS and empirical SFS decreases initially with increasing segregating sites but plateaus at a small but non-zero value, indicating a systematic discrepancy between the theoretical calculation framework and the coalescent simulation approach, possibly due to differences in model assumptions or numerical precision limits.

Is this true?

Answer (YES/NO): YES